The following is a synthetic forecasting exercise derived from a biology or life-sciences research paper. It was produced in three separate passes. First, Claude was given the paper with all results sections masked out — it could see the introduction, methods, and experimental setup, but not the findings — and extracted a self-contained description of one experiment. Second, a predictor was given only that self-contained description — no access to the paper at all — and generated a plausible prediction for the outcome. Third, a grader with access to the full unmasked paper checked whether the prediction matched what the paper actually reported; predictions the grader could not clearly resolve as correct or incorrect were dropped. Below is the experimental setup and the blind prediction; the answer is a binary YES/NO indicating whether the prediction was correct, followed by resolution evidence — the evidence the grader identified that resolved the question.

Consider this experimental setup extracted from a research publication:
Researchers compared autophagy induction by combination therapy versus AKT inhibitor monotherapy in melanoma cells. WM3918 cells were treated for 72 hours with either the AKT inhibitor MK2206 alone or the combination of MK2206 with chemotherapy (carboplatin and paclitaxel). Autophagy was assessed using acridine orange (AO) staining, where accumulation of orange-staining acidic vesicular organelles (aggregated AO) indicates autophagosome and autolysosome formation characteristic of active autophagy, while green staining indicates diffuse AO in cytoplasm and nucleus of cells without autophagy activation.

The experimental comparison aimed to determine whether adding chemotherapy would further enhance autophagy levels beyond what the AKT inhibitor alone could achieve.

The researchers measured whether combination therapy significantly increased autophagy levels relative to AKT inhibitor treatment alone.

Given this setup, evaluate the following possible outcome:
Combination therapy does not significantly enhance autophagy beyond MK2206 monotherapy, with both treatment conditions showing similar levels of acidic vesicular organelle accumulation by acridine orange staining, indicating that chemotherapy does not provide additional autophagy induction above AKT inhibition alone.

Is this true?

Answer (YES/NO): YES